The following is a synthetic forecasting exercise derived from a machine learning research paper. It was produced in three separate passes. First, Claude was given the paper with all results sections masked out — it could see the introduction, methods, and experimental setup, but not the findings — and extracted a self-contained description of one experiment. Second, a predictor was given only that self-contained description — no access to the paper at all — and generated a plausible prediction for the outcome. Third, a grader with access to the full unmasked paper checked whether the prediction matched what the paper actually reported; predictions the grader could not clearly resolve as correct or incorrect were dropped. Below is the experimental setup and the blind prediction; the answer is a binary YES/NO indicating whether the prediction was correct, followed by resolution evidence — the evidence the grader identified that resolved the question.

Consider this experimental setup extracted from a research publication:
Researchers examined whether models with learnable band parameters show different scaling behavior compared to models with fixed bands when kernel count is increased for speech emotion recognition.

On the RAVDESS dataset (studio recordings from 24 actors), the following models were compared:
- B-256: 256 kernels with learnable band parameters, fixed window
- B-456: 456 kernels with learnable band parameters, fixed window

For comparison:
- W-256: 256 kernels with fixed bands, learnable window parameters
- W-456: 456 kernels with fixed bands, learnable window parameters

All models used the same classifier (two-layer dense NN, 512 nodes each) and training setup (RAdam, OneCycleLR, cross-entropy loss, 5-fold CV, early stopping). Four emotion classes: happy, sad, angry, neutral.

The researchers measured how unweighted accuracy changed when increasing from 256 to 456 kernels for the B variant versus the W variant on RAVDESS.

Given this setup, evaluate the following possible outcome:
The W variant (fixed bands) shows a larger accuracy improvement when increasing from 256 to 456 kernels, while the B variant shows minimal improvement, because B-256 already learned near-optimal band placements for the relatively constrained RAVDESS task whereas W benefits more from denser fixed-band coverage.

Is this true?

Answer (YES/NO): NO